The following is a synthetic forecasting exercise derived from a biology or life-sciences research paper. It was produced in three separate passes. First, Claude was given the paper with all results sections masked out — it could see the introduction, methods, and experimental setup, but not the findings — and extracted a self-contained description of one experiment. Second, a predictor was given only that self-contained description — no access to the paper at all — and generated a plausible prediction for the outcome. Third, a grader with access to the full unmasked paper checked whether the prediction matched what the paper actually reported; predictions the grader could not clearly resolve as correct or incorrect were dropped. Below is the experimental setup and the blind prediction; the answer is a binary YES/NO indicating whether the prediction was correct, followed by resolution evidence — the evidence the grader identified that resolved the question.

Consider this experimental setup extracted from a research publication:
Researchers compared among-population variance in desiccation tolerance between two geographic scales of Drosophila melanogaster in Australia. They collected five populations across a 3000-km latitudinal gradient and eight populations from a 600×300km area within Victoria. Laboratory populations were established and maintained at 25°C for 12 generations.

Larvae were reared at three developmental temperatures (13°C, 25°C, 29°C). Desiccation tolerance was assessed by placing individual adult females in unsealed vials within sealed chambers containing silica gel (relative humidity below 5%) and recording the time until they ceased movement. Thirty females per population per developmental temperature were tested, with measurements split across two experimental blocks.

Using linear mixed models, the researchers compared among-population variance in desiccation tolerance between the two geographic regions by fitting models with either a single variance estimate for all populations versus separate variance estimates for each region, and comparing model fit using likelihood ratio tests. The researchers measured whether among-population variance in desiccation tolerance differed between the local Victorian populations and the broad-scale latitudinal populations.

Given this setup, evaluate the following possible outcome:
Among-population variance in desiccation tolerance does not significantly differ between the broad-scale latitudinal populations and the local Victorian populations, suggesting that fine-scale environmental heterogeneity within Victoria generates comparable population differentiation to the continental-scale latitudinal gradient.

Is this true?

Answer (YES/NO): YES